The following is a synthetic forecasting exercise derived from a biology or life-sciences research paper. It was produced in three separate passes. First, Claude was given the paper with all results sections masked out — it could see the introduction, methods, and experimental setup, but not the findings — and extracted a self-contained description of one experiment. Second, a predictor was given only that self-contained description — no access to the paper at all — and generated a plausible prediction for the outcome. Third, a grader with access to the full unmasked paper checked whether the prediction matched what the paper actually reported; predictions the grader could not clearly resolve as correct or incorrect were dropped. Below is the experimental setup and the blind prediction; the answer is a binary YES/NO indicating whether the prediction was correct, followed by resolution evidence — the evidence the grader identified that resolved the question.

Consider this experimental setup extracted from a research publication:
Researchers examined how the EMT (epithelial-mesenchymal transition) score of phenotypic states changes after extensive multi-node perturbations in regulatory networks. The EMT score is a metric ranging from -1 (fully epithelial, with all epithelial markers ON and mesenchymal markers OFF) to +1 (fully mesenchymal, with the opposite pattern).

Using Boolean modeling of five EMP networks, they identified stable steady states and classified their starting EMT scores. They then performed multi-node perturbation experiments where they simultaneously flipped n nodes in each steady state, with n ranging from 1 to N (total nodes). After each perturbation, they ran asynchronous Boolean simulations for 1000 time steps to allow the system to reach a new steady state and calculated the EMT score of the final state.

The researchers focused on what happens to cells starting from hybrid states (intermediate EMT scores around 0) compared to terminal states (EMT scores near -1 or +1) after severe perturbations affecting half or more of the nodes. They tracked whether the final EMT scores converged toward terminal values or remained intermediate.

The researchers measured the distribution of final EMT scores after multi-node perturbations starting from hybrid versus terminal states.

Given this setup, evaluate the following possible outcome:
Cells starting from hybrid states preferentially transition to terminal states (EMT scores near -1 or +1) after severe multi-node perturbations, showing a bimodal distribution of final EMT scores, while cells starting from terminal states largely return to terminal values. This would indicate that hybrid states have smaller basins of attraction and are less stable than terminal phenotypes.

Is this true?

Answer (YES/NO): YES